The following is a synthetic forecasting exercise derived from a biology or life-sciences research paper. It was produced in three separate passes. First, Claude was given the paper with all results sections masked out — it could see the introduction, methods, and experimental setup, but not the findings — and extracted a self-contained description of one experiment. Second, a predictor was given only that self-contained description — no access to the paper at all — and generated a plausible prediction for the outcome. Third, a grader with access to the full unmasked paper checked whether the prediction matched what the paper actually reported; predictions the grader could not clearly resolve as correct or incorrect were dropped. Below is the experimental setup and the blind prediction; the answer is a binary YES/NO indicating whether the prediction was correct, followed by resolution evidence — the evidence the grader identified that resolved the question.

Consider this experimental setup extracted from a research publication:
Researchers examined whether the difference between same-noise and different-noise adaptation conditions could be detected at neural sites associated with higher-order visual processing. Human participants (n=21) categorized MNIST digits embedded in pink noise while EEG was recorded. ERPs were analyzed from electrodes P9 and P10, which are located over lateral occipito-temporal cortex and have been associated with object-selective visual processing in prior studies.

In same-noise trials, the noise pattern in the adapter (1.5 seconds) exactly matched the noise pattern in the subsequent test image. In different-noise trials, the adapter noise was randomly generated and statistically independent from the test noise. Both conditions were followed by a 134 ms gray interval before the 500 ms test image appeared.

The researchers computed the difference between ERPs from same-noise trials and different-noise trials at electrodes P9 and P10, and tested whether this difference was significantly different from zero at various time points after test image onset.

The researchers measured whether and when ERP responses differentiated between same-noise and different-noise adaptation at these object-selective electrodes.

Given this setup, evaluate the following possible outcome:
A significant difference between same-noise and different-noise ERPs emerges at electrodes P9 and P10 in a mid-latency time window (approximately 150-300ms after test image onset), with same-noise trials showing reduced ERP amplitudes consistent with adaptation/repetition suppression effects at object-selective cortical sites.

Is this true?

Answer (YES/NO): NO